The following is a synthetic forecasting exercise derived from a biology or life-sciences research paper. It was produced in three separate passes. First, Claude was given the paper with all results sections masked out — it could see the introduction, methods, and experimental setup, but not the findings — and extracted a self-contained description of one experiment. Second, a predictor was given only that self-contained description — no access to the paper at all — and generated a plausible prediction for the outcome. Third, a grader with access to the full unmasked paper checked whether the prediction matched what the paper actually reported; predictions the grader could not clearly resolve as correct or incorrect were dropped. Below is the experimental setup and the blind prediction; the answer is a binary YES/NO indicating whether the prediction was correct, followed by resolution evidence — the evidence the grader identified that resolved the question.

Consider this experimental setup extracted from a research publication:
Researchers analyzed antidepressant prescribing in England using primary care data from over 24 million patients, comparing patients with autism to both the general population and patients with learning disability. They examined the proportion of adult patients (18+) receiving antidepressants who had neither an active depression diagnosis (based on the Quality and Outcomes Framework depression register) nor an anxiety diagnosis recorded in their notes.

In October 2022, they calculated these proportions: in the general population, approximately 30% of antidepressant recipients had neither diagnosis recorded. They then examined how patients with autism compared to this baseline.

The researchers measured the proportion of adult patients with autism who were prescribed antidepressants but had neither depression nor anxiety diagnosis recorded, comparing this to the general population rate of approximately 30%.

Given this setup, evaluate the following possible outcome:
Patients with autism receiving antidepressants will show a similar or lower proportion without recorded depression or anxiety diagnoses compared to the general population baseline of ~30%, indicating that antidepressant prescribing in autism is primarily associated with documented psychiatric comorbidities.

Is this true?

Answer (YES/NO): YES